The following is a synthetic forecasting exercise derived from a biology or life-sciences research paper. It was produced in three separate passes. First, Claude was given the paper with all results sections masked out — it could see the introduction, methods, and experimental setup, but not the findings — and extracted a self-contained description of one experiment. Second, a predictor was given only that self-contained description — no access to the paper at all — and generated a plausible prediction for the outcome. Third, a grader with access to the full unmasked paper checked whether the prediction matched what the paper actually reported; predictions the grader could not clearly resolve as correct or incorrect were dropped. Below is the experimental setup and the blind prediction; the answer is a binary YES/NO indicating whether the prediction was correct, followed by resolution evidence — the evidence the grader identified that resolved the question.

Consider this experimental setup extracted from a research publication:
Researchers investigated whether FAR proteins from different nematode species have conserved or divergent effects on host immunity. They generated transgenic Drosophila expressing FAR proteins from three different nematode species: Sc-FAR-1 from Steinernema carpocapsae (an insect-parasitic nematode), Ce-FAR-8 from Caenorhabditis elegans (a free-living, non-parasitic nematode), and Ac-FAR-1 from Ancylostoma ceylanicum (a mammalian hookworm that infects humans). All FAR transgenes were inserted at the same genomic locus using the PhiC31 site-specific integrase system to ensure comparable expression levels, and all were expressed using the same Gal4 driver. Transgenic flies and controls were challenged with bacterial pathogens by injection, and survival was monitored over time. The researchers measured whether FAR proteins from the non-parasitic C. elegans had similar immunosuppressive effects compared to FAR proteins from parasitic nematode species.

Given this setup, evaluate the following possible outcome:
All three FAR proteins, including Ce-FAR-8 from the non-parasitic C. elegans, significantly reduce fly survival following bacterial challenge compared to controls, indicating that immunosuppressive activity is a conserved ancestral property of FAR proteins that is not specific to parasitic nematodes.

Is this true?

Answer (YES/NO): YES